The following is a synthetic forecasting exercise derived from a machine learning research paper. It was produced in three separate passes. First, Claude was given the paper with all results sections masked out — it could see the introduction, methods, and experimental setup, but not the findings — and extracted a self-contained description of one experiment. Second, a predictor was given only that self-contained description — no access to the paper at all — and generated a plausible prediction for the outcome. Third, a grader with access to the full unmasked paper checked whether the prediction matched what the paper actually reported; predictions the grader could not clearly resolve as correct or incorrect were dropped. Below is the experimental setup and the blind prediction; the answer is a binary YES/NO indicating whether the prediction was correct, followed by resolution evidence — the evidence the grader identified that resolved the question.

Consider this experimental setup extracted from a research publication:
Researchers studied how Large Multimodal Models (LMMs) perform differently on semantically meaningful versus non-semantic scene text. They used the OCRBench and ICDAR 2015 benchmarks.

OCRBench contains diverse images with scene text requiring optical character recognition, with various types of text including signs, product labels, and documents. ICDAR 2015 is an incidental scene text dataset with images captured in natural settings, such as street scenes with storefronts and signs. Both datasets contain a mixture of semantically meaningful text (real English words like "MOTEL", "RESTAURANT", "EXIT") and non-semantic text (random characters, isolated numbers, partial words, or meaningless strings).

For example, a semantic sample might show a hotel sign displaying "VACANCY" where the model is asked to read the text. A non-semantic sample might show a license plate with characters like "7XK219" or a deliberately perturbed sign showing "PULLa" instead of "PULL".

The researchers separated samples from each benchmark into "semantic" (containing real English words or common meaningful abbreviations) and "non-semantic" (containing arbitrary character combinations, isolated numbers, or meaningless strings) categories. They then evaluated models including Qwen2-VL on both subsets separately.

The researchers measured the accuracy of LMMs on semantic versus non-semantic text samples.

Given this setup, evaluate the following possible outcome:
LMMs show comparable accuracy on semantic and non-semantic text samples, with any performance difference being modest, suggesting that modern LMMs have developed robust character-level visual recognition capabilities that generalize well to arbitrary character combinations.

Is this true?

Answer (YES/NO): NO